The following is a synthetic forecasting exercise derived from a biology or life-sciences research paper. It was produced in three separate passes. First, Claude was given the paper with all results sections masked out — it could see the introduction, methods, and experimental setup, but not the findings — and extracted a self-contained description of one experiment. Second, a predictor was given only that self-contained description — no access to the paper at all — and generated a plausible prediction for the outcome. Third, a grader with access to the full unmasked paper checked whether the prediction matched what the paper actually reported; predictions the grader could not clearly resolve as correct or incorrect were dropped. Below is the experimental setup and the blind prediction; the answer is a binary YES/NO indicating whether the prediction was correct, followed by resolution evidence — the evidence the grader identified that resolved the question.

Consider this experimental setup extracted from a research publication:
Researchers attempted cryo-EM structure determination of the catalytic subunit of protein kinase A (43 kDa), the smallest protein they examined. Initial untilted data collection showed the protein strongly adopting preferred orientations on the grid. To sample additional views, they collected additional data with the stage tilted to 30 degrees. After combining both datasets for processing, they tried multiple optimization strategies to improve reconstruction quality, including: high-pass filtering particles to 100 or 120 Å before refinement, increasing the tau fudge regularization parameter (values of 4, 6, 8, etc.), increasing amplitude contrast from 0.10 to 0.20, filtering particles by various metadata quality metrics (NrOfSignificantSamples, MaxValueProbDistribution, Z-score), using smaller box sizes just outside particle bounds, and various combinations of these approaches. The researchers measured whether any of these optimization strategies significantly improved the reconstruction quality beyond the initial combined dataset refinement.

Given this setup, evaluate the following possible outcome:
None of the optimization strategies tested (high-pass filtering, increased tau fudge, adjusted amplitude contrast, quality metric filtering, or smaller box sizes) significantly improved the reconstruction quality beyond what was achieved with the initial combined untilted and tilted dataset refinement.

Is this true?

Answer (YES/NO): YES